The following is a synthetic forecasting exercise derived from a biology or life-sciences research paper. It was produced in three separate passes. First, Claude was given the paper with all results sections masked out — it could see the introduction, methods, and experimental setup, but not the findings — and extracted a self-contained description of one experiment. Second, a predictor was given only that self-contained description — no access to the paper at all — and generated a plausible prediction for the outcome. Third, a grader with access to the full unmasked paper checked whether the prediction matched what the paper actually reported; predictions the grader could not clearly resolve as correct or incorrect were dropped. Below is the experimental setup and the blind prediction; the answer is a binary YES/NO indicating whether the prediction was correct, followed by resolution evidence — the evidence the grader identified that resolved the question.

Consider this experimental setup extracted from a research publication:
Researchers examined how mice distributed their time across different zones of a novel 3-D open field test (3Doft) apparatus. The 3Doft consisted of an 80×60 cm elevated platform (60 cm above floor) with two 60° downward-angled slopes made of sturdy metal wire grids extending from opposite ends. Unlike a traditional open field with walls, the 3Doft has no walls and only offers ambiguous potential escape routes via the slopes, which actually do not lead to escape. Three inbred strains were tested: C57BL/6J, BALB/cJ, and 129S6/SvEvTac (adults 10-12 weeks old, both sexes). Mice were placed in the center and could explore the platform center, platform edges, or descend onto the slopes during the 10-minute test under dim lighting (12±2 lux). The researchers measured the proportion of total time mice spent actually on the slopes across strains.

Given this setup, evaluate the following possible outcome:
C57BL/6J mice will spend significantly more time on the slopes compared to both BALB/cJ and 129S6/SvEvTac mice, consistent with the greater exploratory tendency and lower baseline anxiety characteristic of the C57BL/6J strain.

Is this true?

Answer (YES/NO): NO